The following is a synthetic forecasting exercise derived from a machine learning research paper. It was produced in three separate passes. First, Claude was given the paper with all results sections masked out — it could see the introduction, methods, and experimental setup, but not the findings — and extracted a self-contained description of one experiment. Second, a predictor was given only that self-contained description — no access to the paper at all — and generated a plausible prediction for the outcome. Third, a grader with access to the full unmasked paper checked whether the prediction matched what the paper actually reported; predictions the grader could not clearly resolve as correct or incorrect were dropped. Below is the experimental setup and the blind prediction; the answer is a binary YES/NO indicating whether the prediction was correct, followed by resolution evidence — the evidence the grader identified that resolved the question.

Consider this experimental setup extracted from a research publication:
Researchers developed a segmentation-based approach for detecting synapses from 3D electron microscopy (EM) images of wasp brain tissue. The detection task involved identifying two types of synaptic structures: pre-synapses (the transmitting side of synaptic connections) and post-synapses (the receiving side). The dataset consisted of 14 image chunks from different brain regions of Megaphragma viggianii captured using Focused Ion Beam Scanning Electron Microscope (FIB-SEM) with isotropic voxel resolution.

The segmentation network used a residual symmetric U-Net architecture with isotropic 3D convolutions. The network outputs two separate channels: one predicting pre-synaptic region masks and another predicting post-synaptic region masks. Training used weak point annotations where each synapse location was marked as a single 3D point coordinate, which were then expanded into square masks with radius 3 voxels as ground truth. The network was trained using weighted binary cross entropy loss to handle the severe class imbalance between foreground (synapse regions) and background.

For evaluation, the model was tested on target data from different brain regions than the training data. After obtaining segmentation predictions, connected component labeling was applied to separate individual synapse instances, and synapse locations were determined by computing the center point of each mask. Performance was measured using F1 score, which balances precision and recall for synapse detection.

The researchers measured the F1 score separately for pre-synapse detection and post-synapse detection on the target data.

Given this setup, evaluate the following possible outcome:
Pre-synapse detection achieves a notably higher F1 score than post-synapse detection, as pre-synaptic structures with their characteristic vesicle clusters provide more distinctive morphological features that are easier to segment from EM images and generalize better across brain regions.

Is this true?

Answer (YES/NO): YES